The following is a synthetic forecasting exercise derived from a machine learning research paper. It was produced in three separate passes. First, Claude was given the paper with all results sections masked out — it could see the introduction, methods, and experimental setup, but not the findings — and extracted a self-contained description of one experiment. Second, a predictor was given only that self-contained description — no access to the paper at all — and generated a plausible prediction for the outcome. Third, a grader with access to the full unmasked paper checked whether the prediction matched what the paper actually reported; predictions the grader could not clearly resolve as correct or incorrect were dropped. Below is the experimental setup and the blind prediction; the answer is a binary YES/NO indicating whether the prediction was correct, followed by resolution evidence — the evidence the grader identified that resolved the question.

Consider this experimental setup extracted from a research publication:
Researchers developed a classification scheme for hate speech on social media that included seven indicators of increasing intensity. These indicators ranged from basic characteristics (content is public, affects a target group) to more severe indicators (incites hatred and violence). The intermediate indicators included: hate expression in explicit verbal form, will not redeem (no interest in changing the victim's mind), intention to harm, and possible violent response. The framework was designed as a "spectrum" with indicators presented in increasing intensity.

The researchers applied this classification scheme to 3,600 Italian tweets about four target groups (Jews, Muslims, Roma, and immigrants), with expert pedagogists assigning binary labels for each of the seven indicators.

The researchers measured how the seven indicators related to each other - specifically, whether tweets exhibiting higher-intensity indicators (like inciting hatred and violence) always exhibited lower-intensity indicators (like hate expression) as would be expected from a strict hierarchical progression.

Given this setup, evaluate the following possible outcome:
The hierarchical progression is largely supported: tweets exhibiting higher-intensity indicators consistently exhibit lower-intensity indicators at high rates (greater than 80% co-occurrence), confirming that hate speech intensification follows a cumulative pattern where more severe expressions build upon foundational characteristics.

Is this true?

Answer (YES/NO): NO